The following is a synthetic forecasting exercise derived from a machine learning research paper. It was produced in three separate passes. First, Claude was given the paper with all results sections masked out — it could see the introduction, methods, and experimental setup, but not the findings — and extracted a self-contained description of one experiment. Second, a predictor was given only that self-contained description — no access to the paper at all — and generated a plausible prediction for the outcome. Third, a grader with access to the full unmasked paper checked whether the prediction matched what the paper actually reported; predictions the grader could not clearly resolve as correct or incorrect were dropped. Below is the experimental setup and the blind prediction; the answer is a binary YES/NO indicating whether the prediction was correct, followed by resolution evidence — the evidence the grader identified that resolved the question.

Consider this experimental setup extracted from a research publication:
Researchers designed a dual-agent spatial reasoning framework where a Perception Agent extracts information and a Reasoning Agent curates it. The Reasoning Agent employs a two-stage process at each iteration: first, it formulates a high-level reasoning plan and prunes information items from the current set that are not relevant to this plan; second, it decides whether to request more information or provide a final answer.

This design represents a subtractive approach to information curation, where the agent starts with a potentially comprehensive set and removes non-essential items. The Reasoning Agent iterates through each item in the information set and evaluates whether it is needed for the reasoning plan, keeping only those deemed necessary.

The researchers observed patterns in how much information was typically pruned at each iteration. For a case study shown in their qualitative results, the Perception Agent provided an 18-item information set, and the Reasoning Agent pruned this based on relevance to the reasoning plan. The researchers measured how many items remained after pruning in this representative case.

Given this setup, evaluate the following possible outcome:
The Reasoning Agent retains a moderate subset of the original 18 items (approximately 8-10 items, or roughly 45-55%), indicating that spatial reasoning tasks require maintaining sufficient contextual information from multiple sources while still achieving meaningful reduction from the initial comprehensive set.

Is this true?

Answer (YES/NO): NO